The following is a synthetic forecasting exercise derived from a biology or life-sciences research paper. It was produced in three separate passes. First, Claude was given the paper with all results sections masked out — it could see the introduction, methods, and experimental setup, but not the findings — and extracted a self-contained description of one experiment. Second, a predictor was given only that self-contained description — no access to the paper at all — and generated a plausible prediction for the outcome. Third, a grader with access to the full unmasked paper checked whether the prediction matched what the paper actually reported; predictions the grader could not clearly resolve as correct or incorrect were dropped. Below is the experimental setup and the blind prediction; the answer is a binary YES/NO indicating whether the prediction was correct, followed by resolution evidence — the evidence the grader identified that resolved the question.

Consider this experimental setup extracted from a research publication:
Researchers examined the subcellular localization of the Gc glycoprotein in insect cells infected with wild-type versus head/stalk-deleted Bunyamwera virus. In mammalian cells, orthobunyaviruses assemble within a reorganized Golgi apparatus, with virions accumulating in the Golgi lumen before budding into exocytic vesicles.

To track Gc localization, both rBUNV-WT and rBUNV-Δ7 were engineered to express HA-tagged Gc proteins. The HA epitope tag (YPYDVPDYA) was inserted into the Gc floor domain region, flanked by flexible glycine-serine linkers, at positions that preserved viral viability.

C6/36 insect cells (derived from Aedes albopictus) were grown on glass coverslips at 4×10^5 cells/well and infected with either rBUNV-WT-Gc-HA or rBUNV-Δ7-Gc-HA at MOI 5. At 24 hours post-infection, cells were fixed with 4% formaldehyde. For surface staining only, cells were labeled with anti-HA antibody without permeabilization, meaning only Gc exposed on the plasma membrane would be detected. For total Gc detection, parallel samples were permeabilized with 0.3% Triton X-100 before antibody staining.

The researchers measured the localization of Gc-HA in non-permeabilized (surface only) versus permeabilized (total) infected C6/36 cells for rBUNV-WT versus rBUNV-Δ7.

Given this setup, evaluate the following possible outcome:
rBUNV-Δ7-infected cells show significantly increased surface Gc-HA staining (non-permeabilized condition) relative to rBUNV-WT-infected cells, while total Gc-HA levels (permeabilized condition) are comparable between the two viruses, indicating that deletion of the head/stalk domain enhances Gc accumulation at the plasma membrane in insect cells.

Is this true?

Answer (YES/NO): YES